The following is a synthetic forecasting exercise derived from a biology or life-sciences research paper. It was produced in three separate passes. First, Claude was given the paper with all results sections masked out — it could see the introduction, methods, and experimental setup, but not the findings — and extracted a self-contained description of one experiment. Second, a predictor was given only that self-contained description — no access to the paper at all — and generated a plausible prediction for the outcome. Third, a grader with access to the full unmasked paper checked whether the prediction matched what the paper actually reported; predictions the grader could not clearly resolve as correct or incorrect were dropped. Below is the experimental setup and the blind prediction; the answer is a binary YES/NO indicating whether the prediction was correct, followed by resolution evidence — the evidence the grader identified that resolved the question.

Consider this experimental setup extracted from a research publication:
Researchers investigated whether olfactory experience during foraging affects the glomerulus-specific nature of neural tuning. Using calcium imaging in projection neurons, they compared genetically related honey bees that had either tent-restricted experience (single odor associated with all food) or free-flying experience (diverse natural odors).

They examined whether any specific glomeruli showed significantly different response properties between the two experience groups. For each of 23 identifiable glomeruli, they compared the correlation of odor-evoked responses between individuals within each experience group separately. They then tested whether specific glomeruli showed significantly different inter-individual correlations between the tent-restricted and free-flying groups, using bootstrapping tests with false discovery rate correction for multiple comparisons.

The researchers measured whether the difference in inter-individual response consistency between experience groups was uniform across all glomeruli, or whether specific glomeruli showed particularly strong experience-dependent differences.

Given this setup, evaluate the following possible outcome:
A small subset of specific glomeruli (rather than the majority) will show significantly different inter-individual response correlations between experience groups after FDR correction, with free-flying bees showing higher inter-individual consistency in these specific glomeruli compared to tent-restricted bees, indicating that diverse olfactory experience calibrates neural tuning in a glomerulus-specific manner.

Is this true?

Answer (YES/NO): NO